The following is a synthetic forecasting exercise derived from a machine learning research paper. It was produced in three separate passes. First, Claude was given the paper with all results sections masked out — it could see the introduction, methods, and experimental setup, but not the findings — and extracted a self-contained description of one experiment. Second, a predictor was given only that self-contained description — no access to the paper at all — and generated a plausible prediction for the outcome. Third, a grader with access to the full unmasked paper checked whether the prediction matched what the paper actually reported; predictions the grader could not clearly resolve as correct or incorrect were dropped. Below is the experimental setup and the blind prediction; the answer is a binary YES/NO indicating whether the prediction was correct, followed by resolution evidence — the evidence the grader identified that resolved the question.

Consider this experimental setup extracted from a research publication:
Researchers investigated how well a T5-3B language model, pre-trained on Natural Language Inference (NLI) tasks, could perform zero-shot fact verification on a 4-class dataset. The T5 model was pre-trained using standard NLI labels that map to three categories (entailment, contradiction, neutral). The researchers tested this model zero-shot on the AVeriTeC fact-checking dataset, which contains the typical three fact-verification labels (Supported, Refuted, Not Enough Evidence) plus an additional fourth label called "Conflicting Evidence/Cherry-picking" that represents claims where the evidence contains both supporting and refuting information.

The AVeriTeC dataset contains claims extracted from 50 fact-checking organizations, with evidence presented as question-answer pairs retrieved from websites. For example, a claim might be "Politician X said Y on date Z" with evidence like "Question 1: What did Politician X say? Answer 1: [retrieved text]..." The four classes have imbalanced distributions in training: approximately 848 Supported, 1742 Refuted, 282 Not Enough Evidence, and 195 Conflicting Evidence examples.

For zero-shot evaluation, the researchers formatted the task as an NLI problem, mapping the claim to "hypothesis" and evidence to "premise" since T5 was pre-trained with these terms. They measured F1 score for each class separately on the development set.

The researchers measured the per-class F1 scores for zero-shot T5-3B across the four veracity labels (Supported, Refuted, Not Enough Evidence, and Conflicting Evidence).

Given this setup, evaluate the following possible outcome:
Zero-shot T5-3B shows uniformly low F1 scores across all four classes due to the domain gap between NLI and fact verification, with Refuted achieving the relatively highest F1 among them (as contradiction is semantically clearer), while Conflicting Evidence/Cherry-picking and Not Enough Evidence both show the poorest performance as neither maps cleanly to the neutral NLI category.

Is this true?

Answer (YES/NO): NO